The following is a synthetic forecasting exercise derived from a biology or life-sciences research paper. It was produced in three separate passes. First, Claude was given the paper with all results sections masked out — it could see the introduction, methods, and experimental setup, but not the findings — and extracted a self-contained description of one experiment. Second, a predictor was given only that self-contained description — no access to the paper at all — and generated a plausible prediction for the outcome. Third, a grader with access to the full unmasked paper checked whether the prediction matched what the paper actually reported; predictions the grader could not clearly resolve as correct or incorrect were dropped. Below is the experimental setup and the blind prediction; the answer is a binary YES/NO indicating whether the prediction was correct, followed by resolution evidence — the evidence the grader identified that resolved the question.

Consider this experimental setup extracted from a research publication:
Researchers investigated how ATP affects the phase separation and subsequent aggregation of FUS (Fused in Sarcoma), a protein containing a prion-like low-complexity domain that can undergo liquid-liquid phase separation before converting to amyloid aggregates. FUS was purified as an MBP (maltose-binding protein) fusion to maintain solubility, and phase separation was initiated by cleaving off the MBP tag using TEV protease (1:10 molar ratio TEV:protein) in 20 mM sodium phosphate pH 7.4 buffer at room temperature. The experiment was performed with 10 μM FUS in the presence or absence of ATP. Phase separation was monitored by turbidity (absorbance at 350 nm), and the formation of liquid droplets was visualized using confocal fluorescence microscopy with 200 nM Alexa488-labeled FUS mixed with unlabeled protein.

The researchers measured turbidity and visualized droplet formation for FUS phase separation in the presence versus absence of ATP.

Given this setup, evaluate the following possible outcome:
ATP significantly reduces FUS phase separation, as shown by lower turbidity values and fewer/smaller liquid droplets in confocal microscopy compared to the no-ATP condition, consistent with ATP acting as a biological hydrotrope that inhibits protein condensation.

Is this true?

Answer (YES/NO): NO